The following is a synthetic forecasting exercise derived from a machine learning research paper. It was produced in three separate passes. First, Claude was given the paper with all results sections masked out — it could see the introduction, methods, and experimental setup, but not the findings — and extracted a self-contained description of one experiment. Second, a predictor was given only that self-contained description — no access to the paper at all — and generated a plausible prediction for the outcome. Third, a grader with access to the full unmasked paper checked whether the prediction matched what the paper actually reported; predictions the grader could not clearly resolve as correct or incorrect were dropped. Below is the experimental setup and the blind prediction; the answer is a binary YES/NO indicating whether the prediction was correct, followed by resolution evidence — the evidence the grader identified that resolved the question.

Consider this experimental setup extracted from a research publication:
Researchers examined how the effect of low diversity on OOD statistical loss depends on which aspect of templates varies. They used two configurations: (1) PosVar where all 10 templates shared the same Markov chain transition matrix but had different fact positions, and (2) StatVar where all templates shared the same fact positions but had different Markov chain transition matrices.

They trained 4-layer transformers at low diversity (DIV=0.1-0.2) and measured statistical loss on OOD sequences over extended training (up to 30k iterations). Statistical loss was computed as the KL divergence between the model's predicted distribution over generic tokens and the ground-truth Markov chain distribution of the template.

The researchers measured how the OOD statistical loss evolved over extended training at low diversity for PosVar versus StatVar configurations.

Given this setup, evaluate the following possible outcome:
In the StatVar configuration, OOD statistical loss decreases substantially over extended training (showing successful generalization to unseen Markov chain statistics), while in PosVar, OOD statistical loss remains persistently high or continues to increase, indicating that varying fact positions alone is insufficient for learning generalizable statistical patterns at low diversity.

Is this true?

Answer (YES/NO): NO